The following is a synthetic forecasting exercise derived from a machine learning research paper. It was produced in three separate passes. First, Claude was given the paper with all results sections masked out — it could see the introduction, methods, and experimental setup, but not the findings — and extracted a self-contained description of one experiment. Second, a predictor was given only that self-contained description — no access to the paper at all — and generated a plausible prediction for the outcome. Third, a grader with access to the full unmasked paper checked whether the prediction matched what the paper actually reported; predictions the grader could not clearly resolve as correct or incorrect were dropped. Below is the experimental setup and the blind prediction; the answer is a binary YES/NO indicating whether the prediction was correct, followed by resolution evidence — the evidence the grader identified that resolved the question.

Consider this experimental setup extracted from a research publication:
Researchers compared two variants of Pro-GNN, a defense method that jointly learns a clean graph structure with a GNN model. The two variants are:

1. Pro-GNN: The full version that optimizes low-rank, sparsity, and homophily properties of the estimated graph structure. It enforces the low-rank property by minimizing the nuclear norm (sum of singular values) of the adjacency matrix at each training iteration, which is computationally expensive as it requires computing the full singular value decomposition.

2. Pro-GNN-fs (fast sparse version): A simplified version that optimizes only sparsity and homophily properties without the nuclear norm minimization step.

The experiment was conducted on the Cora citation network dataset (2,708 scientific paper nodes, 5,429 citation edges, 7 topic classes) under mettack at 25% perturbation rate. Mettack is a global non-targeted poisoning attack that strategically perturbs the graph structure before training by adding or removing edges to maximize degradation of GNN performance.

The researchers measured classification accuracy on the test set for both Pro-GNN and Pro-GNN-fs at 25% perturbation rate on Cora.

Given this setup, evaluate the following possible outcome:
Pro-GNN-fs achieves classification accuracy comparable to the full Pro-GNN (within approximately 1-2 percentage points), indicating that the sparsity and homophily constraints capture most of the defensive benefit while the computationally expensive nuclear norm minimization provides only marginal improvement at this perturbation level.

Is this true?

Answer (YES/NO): NO